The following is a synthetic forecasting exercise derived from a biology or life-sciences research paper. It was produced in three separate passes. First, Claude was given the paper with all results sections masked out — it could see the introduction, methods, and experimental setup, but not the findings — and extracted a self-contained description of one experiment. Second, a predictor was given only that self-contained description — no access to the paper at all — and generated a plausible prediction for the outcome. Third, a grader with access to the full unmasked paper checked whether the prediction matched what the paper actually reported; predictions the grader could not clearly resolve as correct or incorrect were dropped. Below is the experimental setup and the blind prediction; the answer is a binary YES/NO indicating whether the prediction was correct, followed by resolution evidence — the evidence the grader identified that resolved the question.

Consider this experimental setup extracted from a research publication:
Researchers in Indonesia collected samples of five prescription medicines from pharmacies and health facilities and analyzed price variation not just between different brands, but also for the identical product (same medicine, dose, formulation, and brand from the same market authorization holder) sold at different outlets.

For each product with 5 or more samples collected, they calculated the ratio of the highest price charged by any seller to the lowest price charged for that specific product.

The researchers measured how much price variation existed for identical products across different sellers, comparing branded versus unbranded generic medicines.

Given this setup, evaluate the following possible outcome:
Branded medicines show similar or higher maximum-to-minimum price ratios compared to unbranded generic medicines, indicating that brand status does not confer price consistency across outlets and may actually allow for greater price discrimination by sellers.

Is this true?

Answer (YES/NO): NO